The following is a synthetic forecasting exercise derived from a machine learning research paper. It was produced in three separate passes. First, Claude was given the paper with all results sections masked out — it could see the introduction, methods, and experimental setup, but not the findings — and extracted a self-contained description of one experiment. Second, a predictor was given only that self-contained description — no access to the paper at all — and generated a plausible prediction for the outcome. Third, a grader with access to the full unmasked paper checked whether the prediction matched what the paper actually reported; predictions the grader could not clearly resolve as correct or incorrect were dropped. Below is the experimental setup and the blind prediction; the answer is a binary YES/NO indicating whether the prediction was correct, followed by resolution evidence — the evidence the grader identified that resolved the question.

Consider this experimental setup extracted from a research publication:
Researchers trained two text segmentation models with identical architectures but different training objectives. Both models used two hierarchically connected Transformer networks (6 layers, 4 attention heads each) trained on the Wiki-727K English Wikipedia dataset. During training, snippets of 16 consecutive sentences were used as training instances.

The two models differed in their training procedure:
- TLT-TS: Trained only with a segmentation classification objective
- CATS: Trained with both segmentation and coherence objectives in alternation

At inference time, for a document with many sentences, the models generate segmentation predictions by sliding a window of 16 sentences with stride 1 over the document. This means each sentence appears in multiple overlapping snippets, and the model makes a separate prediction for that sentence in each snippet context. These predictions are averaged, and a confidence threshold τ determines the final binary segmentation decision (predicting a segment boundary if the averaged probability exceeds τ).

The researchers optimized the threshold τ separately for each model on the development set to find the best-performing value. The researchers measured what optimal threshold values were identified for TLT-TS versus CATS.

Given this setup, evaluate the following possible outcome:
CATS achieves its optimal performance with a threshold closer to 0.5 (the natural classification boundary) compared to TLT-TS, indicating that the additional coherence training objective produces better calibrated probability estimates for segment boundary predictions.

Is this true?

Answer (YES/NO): NO